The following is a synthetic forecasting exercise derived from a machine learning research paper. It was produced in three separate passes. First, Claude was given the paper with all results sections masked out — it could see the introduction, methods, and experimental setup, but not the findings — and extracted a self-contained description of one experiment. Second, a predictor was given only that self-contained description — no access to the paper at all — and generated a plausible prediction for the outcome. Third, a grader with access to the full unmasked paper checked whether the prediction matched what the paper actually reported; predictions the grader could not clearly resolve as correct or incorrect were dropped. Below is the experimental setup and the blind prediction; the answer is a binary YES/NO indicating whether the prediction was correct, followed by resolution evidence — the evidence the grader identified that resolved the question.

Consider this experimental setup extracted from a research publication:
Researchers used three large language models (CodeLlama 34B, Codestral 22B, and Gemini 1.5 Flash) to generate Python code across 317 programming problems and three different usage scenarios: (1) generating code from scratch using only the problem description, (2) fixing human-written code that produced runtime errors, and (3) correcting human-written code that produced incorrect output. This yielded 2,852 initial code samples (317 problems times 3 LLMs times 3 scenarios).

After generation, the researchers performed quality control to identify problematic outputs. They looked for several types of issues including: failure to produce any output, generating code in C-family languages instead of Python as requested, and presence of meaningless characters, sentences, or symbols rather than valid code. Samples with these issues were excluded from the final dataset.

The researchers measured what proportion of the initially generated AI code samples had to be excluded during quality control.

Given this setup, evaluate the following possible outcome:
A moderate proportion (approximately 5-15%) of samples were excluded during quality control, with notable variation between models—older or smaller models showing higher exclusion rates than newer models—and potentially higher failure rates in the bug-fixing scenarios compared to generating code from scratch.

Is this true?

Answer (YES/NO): NO